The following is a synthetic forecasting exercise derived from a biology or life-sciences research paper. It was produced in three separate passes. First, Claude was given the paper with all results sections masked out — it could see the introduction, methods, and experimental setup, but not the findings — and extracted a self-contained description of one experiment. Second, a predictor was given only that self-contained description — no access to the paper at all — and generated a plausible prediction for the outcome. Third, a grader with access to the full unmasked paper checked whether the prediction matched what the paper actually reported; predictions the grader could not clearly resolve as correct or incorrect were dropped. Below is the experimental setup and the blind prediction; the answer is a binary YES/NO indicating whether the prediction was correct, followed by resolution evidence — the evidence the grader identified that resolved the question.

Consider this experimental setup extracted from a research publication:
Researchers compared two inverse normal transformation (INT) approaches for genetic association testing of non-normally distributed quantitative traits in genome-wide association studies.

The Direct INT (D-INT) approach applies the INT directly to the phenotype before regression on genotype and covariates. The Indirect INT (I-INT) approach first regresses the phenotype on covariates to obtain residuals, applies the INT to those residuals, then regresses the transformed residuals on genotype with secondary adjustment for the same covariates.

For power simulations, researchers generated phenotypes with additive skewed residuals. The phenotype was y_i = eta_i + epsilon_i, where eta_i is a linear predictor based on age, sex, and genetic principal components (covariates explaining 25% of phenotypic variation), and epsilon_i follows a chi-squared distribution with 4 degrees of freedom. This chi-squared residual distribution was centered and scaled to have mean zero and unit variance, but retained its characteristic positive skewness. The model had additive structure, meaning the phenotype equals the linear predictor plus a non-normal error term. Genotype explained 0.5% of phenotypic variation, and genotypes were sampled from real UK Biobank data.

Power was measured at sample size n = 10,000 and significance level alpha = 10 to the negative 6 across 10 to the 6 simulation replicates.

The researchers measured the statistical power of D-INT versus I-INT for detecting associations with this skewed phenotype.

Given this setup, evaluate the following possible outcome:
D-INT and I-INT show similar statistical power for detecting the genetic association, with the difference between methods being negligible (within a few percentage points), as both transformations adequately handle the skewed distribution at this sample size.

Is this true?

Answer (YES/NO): NO